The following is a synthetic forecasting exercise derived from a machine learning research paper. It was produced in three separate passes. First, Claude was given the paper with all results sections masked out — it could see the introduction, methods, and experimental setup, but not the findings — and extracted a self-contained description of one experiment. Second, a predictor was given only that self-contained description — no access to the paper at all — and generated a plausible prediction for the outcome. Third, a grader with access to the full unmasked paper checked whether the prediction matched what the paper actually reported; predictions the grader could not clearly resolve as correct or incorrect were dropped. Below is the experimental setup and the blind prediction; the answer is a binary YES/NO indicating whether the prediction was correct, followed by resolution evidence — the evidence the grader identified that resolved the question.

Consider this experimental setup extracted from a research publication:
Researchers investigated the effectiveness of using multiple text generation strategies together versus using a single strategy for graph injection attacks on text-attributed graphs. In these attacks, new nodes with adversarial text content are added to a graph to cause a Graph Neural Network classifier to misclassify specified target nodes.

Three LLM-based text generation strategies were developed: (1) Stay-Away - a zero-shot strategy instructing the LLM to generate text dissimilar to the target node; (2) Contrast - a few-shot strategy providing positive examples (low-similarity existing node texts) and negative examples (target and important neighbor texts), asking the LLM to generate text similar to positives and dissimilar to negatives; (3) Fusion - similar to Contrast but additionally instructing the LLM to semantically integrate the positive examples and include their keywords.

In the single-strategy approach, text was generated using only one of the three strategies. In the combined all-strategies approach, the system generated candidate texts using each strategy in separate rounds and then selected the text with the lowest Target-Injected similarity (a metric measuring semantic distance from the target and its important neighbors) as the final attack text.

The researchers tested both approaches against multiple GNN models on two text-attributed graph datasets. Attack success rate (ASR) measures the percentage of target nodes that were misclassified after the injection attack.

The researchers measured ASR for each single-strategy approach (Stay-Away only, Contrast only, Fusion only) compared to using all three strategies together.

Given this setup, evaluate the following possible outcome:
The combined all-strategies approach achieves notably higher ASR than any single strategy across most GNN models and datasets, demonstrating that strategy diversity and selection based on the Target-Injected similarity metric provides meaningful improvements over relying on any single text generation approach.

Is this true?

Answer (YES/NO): YES